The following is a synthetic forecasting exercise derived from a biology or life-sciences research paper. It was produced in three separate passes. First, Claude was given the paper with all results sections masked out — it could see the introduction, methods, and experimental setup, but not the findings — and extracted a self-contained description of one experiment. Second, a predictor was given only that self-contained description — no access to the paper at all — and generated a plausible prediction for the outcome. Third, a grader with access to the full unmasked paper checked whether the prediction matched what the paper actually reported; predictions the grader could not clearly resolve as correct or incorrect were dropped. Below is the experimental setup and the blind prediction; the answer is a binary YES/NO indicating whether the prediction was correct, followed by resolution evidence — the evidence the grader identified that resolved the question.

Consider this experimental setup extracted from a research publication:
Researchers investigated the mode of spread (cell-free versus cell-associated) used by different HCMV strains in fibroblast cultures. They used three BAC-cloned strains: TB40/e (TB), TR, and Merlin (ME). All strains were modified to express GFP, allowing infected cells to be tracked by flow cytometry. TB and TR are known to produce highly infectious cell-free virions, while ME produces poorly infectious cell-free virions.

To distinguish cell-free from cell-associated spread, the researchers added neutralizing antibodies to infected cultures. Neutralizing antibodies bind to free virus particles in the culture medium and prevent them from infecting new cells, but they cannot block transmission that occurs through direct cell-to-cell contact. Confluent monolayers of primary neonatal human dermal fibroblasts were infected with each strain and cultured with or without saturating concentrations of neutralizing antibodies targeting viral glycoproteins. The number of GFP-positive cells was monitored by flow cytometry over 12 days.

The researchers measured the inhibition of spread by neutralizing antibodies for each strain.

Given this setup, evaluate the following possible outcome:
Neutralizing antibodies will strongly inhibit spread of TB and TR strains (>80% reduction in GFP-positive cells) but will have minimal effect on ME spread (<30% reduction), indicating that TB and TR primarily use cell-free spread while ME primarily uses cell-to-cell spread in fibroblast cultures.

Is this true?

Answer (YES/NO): NO